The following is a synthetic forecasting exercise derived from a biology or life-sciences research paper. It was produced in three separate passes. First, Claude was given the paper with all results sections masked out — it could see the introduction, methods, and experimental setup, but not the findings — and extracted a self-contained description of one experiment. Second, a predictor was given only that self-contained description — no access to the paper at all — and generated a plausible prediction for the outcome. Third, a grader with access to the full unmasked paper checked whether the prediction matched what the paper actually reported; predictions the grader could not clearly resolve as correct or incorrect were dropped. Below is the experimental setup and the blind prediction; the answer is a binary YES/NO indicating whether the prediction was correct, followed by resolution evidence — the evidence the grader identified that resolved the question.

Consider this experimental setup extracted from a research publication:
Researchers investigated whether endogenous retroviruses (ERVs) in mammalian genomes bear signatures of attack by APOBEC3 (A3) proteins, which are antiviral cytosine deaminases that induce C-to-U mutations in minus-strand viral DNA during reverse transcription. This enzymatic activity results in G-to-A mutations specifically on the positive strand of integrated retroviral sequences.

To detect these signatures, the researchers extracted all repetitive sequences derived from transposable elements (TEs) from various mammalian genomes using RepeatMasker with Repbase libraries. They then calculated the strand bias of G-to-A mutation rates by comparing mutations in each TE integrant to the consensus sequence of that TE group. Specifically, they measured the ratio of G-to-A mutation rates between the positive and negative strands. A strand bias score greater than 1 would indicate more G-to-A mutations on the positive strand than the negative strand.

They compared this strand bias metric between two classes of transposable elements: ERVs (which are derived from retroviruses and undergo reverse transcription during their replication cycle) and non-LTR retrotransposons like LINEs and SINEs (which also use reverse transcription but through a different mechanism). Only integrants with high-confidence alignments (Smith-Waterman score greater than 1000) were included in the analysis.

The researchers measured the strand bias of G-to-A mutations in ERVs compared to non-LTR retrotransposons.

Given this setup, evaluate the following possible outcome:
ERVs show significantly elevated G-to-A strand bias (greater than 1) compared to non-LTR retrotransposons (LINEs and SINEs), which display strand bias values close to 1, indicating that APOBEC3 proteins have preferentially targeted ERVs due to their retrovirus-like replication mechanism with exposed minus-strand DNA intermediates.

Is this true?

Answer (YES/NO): YES